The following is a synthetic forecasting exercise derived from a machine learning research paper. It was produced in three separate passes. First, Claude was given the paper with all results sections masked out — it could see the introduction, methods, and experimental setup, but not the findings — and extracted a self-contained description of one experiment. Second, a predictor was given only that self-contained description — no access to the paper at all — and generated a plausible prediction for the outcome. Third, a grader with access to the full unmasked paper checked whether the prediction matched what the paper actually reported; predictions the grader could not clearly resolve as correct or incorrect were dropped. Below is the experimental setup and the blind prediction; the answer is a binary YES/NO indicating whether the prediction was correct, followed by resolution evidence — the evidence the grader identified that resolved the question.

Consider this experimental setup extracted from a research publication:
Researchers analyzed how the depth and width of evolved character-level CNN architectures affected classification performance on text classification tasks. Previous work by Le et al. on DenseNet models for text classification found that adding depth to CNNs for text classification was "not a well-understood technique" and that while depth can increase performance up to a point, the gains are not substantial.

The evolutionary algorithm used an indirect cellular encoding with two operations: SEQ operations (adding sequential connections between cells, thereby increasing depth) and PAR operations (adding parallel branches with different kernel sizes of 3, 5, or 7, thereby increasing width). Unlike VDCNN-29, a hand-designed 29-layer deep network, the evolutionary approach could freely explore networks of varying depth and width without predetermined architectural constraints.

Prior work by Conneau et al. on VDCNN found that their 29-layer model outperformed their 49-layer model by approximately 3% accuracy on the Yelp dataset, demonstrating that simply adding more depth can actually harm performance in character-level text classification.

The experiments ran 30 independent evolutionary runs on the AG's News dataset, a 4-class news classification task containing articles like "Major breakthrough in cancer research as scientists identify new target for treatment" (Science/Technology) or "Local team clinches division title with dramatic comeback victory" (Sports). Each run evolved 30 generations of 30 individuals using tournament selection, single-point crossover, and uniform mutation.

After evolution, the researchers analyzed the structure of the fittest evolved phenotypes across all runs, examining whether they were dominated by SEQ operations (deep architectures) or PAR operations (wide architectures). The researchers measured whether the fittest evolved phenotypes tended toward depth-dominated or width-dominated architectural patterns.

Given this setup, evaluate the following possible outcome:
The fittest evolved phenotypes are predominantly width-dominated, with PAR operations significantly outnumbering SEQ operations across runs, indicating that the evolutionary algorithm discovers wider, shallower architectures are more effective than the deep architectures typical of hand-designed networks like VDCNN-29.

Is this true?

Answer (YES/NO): NO